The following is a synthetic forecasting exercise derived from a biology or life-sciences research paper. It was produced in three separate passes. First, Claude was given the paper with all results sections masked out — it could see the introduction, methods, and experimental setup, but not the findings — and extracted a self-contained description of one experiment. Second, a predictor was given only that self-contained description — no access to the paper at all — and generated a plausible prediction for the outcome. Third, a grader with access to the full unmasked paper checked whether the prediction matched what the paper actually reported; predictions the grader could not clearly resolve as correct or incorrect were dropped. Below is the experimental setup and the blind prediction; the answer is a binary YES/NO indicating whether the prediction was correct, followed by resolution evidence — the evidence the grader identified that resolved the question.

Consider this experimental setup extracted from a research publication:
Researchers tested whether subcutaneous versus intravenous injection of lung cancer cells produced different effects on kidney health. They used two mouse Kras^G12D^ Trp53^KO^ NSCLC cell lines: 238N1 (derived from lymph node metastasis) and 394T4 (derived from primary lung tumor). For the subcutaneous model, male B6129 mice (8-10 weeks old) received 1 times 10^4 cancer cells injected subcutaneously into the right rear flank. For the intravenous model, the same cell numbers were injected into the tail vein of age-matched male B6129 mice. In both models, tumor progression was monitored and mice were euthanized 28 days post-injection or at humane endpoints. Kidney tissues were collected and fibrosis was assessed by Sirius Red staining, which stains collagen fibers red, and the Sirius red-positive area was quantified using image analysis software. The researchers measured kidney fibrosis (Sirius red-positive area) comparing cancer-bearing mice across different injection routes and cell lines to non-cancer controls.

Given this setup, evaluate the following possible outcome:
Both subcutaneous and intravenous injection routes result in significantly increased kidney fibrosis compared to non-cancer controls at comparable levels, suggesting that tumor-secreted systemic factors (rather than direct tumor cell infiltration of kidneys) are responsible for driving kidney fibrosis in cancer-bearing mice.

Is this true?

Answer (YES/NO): NO